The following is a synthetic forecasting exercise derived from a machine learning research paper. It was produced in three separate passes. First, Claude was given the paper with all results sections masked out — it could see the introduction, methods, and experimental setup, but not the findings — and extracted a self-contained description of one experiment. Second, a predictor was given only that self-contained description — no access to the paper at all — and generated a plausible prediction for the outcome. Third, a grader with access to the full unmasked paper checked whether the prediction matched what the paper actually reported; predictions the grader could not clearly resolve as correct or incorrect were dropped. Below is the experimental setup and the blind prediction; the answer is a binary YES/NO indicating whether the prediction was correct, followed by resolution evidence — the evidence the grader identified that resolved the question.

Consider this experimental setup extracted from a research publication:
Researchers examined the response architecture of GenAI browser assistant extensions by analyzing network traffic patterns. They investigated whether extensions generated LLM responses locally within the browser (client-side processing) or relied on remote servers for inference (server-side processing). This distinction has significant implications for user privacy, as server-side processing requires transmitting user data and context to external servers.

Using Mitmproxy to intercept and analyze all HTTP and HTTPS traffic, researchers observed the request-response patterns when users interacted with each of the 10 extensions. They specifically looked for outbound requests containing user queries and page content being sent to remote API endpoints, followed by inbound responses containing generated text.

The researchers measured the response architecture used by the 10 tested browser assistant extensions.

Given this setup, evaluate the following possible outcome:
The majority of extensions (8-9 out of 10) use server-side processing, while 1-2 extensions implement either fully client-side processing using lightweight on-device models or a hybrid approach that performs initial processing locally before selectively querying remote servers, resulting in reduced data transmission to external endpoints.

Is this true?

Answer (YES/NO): NO